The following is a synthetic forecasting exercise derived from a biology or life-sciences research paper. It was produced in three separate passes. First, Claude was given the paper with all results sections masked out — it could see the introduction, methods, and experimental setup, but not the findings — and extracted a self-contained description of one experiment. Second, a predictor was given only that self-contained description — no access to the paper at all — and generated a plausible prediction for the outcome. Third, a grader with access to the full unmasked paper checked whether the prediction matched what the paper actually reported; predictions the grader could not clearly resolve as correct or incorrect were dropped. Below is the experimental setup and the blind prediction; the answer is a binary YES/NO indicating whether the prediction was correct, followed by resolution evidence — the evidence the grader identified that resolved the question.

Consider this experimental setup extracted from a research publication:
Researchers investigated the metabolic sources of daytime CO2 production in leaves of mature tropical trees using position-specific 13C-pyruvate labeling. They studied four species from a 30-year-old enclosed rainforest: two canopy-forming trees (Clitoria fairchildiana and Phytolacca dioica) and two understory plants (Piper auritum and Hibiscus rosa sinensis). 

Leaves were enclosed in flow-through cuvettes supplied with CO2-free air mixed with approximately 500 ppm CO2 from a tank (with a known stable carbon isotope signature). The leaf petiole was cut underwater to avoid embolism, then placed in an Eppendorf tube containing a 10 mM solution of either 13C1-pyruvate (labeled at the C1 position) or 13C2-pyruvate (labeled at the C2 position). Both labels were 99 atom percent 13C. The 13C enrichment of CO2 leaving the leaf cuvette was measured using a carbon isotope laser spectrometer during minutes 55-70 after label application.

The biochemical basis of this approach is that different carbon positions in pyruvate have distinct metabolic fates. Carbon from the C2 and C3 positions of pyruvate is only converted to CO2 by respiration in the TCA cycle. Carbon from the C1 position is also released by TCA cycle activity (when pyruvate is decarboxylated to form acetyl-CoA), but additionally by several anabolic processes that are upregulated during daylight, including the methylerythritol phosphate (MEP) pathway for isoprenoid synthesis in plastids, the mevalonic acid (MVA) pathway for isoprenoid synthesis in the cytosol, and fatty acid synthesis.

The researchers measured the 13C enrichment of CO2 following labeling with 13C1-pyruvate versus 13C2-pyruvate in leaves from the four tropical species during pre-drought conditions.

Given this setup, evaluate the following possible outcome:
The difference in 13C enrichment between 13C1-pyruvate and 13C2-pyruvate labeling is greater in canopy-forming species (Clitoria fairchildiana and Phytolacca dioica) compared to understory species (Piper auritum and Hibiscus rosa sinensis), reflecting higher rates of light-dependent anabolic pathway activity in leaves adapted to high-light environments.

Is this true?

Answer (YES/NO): NO